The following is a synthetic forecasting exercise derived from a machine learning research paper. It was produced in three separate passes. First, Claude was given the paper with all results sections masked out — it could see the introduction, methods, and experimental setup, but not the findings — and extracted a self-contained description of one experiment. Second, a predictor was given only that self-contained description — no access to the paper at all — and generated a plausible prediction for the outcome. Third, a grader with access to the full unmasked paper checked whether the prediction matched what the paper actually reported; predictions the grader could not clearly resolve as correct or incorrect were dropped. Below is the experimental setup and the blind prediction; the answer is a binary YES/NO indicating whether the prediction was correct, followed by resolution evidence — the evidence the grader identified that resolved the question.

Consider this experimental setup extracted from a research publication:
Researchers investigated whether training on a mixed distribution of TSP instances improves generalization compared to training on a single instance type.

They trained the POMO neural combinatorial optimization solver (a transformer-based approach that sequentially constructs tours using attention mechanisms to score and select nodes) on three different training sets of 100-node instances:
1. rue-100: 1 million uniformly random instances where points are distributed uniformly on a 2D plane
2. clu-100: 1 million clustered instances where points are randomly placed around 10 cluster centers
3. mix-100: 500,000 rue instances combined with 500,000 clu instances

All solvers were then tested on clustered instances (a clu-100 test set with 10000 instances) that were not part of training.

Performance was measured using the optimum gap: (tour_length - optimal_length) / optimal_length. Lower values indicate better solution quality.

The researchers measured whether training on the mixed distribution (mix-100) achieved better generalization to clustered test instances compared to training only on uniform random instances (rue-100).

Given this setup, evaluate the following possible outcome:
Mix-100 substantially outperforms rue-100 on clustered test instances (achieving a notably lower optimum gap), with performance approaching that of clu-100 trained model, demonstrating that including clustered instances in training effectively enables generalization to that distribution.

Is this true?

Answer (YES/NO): NO